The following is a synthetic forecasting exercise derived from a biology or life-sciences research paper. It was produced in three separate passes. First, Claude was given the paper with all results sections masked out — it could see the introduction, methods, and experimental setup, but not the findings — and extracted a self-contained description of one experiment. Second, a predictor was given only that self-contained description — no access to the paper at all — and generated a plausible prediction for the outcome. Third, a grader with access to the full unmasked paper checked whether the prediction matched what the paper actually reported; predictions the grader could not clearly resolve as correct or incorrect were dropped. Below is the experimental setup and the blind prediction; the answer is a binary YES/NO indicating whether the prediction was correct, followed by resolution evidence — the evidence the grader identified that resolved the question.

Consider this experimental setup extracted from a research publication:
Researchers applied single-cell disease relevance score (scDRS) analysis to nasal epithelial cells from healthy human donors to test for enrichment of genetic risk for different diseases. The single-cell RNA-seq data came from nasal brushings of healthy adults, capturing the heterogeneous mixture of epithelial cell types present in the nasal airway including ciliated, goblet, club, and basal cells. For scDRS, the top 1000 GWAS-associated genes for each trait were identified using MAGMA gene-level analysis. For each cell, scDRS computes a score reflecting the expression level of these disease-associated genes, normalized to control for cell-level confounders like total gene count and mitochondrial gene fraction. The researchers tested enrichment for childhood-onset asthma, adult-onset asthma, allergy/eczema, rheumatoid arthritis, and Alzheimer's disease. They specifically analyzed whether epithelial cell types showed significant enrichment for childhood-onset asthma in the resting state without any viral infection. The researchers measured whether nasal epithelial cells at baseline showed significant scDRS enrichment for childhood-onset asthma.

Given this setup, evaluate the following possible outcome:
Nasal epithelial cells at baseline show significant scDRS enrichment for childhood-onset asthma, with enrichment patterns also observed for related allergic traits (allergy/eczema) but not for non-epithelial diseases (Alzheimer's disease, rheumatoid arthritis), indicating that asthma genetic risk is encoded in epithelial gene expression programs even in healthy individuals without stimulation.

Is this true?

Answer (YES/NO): NO